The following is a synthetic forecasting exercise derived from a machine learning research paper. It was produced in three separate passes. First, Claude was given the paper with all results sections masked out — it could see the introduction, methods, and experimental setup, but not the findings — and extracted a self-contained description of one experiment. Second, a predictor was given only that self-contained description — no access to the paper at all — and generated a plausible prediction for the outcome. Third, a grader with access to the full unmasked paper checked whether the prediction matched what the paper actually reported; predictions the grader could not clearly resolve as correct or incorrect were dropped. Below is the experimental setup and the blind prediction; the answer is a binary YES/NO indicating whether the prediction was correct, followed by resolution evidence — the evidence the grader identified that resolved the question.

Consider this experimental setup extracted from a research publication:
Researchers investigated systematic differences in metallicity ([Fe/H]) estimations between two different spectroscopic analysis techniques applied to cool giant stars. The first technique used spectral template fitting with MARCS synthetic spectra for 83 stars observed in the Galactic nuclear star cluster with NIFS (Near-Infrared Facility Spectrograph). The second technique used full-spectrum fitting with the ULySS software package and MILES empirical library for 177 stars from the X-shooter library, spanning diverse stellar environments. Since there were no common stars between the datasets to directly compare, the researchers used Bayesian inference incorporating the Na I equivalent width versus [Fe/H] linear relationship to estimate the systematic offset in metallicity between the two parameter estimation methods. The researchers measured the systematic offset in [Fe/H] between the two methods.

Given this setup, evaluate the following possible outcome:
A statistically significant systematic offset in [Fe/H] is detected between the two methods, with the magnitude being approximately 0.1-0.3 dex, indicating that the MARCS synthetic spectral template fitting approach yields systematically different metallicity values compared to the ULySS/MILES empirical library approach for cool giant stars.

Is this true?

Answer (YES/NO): NO